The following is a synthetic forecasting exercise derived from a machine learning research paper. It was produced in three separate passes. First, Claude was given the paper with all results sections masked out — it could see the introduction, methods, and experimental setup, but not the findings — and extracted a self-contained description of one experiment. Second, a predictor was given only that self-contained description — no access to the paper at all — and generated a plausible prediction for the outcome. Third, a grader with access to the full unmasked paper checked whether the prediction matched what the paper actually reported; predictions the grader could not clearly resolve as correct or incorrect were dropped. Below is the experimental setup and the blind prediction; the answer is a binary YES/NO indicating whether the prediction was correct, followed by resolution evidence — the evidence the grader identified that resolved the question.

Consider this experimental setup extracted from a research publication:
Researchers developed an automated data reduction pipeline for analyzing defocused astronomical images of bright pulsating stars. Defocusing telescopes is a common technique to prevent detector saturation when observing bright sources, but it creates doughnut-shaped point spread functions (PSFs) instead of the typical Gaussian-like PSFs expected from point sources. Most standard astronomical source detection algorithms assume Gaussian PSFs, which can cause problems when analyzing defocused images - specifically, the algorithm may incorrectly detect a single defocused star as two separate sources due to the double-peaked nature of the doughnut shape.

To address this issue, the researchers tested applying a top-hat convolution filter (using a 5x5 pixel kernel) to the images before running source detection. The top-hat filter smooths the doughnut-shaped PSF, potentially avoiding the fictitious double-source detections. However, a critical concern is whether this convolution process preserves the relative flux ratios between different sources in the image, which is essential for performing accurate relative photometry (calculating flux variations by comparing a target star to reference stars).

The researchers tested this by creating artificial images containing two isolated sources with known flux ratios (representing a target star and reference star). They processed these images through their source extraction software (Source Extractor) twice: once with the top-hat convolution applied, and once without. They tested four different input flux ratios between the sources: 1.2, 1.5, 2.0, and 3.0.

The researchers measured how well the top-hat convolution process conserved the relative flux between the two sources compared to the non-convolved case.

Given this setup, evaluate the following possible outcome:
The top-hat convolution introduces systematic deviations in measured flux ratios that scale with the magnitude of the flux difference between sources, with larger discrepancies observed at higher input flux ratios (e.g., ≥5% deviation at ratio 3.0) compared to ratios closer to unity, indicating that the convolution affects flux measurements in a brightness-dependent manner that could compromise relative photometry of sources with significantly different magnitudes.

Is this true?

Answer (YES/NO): NO